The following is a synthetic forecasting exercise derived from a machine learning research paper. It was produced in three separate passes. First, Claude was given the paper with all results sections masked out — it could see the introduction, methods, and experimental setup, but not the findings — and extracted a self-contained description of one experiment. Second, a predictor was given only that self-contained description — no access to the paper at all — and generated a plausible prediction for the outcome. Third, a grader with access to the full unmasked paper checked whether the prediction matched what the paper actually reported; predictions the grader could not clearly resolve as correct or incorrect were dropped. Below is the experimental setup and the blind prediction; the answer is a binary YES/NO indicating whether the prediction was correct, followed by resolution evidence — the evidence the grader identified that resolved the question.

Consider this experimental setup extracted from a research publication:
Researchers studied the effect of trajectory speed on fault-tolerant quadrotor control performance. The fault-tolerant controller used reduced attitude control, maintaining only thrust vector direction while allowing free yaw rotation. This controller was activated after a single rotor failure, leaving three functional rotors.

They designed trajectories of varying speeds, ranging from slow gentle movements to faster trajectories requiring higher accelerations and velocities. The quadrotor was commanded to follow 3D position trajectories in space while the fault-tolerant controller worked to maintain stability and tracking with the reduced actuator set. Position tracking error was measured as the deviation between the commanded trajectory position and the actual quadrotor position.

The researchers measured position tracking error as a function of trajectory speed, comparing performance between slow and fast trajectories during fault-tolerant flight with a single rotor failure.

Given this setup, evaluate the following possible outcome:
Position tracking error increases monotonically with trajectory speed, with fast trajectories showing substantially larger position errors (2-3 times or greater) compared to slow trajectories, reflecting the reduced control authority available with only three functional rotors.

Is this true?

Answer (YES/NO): YES